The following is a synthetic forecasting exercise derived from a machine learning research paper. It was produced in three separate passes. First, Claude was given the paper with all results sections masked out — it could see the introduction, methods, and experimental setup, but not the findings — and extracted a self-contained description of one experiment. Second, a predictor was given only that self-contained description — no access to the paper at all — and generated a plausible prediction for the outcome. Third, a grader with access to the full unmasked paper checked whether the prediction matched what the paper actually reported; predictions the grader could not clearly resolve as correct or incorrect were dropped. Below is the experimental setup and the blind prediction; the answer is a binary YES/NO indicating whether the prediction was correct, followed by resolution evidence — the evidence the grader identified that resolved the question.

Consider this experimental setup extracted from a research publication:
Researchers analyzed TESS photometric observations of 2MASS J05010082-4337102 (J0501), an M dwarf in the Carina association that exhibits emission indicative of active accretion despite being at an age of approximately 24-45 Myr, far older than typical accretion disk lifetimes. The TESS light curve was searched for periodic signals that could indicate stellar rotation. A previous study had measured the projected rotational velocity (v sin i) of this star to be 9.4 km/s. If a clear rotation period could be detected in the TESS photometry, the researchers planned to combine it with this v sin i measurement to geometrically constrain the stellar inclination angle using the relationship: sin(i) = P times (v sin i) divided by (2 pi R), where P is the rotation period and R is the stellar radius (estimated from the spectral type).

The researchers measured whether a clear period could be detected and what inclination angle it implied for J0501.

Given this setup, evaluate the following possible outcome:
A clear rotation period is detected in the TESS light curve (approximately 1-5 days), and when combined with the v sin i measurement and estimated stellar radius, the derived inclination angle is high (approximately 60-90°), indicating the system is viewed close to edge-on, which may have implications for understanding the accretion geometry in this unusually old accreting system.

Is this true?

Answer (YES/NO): NO